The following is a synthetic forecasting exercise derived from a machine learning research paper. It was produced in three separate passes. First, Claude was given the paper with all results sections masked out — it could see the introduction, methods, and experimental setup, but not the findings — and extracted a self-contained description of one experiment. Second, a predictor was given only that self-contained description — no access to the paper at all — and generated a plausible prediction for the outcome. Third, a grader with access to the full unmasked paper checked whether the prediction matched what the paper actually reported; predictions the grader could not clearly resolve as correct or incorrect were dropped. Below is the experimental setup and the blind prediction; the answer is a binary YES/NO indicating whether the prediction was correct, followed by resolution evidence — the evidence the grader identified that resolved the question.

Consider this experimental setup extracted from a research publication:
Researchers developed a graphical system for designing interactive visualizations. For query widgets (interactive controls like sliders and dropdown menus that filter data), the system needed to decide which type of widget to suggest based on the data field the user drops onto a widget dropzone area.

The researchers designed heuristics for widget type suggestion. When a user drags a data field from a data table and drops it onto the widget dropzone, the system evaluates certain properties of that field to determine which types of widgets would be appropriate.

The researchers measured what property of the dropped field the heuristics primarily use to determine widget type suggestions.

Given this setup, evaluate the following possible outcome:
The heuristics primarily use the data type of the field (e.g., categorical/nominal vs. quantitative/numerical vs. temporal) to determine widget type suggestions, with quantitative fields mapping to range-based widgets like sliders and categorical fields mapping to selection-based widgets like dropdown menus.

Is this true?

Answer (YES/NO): YES